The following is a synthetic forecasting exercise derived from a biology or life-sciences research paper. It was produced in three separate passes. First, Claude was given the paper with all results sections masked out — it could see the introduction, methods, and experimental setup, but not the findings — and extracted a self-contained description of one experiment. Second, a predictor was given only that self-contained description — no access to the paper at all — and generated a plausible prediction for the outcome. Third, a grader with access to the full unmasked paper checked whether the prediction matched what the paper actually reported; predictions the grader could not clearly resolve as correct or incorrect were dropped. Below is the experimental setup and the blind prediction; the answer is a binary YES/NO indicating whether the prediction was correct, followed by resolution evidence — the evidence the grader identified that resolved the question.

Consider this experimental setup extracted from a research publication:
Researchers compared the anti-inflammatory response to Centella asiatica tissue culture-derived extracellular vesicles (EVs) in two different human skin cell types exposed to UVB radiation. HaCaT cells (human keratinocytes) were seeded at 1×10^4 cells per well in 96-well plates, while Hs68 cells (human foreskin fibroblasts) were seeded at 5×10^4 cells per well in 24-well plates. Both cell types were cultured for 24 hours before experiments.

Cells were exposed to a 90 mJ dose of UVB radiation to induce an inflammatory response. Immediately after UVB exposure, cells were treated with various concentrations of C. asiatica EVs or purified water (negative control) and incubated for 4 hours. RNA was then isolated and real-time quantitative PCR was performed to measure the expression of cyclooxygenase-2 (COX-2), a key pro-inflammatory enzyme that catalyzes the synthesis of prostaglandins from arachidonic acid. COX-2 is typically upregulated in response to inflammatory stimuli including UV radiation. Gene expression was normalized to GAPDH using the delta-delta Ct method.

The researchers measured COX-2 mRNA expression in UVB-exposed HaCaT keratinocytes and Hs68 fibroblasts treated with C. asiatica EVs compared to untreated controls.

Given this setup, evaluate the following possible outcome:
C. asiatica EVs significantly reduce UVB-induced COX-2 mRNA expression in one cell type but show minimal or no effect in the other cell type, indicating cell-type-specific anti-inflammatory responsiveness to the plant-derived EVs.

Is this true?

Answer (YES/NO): NO